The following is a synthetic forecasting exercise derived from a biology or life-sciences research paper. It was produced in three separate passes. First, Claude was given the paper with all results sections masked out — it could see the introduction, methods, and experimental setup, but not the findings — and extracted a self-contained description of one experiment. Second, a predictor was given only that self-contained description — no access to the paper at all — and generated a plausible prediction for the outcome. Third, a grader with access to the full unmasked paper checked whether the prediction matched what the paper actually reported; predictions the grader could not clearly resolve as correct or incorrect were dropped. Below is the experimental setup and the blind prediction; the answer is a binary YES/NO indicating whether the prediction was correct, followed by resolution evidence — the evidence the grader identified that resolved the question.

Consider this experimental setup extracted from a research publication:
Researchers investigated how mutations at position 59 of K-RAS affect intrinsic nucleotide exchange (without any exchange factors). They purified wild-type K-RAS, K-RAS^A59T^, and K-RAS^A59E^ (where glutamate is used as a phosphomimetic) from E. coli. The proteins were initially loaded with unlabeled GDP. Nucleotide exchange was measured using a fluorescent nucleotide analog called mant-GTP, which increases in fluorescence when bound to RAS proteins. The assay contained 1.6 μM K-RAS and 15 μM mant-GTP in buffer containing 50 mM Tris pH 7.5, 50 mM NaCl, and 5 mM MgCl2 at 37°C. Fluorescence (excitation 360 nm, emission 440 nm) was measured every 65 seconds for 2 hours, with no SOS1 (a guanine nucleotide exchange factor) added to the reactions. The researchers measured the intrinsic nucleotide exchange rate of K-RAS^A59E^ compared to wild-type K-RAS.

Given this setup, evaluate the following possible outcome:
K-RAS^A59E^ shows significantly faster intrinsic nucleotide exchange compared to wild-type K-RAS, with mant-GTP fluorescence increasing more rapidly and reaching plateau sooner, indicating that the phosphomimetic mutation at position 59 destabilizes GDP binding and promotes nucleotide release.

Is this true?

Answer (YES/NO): YES